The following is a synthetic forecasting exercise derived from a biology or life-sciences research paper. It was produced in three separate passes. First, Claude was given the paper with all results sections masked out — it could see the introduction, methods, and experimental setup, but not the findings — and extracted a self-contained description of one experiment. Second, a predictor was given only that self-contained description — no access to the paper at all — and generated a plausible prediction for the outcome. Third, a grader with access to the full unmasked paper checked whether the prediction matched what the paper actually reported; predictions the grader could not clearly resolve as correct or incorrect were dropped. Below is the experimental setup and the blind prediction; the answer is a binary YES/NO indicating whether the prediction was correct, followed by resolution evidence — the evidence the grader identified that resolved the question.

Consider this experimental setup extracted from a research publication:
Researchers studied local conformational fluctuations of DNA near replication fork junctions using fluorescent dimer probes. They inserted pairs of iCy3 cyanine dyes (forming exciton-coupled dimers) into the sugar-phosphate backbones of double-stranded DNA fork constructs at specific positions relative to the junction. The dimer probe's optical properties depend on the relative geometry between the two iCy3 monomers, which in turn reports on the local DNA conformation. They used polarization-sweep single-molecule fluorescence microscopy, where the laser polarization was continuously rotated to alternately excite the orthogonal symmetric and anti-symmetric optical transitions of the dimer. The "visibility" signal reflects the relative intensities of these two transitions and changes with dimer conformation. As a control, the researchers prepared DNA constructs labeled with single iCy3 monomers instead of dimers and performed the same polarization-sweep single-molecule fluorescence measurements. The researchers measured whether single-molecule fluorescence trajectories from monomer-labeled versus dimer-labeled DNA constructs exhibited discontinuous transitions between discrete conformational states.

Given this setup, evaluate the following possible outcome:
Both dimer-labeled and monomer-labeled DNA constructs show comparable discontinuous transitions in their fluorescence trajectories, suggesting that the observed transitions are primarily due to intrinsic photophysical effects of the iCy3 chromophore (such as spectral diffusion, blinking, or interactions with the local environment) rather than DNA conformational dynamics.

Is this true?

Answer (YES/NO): NO